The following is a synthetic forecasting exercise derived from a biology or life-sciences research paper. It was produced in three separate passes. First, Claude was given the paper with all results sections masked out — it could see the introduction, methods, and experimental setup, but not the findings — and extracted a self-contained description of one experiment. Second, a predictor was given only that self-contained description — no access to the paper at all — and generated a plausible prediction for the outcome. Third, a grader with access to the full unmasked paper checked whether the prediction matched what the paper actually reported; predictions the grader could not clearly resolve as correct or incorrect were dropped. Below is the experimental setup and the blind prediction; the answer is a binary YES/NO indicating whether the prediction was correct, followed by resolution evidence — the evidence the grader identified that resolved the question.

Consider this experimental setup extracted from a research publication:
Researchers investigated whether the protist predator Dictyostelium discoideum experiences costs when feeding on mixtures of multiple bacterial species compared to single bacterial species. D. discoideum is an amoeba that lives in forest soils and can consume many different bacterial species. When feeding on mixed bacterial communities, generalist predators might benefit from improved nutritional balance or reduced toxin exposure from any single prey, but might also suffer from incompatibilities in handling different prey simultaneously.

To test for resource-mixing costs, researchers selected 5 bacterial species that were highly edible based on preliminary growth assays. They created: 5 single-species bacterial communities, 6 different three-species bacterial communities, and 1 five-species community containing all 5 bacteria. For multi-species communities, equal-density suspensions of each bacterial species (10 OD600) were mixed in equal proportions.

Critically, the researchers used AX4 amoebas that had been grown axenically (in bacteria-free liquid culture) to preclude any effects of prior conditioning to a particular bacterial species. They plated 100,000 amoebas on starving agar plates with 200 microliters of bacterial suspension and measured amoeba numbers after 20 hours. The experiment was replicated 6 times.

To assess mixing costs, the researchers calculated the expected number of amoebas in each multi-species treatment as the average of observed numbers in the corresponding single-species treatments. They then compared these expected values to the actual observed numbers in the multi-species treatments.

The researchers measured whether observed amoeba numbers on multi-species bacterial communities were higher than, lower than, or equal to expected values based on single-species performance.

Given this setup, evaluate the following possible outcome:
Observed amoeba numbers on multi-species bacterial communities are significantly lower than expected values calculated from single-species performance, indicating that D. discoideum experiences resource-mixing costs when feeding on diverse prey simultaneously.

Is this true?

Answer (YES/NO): YES